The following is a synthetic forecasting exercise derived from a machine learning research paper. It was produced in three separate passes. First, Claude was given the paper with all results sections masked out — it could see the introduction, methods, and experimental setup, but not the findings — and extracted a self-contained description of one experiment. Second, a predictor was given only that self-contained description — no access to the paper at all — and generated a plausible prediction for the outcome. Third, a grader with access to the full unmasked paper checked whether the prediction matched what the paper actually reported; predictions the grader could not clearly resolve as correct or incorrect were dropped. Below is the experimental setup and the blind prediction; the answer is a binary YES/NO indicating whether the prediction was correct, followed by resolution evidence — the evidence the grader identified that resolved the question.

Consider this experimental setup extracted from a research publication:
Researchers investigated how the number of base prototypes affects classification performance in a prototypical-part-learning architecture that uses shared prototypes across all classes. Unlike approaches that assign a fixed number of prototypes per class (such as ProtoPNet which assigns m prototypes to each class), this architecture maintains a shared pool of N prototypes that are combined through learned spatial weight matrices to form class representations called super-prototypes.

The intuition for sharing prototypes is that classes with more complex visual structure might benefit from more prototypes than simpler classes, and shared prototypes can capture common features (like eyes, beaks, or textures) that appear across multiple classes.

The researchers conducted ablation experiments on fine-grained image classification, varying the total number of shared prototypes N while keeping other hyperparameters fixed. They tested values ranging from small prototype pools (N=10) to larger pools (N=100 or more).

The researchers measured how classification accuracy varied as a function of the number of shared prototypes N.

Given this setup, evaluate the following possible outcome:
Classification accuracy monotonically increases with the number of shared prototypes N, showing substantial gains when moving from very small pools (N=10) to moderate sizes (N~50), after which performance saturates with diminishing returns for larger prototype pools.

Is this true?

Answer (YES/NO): NO